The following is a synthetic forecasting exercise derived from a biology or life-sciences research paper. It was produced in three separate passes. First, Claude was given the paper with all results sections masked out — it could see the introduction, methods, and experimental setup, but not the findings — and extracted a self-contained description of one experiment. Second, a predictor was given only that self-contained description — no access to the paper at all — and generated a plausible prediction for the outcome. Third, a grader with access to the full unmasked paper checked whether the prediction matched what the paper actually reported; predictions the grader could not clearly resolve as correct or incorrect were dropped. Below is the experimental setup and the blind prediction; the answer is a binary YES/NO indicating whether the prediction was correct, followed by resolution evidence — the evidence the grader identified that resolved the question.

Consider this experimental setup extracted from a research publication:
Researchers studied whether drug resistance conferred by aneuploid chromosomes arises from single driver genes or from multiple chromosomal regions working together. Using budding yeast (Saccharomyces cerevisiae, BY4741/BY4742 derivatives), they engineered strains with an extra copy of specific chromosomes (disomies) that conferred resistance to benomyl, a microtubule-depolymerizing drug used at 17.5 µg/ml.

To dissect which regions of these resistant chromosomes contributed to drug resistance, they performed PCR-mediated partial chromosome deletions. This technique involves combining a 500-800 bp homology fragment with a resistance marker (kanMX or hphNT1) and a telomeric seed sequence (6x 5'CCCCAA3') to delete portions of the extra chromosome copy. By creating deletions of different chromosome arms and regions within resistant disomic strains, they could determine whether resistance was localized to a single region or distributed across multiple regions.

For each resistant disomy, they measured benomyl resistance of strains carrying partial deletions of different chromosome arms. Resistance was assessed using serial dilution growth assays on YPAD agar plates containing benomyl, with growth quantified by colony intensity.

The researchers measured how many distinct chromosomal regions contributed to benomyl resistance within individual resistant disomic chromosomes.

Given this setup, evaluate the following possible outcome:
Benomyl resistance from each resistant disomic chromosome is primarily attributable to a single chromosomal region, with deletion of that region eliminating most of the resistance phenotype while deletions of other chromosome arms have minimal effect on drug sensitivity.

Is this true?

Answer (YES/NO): NO